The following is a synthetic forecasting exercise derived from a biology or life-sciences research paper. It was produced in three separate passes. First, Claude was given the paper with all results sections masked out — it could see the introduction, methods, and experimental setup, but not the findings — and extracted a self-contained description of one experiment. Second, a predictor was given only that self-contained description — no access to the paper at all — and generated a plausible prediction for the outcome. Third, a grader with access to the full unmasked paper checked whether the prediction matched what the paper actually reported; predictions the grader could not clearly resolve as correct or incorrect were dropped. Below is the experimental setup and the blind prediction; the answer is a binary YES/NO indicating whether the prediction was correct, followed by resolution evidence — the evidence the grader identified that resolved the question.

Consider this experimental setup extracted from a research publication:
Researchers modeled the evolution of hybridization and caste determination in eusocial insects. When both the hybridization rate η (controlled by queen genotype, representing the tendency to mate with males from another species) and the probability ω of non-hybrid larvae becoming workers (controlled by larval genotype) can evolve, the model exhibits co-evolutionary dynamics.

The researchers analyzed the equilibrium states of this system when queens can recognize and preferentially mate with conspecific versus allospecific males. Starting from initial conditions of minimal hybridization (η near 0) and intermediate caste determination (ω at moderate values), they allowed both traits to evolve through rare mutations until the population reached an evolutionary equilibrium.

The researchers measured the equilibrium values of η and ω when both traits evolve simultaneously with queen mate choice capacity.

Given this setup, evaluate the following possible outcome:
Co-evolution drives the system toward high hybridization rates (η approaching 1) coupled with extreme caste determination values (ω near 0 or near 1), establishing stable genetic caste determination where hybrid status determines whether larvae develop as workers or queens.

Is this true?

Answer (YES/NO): NO